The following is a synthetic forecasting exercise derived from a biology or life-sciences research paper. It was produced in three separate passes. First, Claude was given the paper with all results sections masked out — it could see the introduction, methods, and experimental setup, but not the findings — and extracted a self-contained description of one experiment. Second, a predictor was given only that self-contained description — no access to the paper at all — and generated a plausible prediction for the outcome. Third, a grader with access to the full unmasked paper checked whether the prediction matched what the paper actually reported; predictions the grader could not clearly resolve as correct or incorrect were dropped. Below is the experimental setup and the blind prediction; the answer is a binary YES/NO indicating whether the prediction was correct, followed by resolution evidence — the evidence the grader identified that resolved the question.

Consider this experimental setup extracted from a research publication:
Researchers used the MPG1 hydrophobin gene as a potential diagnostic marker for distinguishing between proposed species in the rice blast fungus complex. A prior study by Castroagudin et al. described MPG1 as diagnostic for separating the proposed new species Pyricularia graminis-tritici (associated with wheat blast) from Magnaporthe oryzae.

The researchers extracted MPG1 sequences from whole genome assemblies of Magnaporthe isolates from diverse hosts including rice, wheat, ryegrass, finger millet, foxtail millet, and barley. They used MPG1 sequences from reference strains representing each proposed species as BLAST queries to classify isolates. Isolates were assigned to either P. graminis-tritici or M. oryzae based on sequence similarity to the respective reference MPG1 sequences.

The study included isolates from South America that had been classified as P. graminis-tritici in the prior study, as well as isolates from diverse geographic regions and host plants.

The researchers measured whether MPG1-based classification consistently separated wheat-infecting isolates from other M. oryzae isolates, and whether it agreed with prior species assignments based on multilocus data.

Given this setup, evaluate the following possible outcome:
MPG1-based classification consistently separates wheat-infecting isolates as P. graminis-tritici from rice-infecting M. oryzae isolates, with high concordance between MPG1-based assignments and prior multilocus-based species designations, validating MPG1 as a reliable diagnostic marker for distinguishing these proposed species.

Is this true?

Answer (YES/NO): NO